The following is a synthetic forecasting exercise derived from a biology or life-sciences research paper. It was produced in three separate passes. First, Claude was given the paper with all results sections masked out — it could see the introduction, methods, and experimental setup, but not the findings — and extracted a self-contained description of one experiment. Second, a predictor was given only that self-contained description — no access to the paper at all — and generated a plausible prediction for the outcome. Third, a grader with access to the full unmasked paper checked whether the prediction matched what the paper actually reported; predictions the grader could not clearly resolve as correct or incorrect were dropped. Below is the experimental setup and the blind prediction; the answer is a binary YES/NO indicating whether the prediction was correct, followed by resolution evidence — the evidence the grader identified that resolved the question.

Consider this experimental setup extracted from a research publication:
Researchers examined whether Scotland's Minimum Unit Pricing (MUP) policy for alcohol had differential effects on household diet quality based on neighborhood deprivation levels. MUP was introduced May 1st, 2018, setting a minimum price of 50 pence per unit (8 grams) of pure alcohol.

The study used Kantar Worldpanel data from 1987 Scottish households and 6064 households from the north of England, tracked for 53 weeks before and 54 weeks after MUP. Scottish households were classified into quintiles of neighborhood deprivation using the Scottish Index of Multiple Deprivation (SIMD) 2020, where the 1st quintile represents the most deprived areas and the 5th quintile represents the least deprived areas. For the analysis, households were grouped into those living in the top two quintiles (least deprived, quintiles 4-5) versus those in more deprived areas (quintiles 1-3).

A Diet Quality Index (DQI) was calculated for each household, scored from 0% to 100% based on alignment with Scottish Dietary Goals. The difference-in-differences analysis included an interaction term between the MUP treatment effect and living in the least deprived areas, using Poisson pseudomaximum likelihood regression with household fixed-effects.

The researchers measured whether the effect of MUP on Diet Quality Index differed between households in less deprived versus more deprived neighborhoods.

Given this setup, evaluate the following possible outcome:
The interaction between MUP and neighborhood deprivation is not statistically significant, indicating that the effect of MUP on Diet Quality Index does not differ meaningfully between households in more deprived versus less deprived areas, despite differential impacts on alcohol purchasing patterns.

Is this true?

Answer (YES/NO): YES